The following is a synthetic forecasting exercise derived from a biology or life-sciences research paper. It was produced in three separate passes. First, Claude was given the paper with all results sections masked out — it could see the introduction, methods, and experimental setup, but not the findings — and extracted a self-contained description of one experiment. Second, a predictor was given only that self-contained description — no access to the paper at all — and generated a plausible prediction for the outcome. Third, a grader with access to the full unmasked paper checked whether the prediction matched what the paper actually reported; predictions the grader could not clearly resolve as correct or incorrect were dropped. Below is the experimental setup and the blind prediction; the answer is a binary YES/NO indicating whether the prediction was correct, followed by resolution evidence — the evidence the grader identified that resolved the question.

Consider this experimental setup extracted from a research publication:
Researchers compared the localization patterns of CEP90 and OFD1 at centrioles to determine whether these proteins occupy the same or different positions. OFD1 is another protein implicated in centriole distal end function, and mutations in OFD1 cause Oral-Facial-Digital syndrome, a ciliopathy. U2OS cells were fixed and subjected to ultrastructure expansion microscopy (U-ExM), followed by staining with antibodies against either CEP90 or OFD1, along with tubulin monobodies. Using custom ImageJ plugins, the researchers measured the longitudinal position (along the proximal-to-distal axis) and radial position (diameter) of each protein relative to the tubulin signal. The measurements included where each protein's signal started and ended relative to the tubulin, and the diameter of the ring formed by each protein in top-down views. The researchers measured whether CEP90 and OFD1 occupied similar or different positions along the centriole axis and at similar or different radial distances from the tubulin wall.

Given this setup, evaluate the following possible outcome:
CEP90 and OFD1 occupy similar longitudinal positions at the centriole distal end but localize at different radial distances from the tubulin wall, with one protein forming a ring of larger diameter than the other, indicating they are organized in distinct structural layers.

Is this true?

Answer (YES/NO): YES